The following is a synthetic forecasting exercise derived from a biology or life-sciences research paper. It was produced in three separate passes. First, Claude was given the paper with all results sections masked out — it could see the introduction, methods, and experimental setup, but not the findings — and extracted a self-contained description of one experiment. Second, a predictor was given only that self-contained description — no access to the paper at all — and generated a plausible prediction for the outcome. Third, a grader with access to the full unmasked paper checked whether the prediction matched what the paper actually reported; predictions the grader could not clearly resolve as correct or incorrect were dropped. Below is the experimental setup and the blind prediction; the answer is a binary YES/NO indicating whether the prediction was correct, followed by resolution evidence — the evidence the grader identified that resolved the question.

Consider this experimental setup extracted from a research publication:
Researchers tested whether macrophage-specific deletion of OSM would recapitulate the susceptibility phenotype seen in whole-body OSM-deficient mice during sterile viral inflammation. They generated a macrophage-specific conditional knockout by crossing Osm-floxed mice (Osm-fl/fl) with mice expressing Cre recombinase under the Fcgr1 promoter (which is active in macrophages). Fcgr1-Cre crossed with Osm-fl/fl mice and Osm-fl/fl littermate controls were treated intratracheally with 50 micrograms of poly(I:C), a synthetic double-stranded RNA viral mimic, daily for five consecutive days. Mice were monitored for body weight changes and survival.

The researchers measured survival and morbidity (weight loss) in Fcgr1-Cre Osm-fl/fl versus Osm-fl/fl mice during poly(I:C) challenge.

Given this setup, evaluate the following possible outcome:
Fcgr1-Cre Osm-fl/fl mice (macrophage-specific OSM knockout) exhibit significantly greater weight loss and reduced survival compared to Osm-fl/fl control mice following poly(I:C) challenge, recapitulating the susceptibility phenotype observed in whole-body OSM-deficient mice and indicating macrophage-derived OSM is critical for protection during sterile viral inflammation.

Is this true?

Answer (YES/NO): YES